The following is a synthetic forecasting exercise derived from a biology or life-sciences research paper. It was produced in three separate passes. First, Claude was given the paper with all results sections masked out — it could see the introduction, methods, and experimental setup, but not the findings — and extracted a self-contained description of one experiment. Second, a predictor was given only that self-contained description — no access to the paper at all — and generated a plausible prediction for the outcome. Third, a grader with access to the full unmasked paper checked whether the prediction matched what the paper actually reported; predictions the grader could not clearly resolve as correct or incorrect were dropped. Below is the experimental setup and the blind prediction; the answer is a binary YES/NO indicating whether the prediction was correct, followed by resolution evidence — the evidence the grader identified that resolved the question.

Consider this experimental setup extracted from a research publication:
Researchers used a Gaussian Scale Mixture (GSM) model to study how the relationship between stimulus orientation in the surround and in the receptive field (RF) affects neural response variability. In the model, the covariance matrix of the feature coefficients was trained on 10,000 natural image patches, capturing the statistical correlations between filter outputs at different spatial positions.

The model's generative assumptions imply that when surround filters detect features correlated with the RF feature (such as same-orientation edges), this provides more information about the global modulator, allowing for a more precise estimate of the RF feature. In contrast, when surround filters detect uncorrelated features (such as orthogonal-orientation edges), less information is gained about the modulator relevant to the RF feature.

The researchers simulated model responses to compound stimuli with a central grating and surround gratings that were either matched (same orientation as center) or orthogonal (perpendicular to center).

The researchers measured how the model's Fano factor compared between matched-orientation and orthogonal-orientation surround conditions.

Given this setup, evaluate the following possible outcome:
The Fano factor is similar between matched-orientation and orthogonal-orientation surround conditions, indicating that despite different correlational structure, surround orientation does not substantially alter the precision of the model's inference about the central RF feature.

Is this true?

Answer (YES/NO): NO